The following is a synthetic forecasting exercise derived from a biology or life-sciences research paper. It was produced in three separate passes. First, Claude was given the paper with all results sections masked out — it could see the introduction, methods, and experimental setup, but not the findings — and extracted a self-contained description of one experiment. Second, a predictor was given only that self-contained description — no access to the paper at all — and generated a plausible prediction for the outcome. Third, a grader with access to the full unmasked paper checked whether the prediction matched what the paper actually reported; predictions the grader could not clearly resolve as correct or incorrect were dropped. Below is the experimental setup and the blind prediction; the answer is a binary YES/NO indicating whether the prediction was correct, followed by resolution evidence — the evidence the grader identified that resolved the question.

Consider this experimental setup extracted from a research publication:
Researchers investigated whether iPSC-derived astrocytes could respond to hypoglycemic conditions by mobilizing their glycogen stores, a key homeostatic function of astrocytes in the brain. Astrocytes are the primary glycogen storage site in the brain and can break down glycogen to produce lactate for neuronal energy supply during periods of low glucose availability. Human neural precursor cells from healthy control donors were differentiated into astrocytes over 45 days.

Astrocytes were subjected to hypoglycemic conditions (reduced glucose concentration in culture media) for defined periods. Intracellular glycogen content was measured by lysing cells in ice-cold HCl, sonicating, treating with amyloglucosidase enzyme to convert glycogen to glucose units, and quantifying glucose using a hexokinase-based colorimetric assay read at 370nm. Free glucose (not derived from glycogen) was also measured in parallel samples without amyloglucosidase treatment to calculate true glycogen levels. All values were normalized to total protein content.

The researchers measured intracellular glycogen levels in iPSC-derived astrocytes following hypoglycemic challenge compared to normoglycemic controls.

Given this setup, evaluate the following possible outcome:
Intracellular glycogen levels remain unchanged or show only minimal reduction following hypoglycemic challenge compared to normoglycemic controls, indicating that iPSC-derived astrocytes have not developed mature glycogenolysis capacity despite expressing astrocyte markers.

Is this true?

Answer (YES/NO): NO